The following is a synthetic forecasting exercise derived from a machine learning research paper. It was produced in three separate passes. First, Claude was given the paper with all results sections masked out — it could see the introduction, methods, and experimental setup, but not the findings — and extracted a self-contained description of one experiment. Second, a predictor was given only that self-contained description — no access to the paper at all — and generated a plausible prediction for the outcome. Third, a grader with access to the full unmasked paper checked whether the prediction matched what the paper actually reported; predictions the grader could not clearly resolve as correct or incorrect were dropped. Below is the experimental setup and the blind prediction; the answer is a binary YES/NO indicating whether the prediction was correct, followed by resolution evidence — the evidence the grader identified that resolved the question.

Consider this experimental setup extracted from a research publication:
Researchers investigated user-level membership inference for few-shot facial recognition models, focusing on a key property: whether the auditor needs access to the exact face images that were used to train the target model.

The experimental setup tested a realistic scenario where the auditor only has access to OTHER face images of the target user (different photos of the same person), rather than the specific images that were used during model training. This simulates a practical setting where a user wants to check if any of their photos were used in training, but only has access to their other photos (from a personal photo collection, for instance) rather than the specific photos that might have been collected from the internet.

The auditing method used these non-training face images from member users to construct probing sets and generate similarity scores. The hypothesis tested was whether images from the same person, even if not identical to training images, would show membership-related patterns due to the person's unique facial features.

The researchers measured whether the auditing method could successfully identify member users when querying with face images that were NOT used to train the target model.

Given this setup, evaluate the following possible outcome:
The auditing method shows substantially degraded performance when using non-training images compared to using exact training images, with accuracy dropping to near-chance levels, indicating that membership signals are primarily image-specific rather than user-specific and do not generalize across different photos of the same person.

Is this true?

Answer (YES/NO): NO